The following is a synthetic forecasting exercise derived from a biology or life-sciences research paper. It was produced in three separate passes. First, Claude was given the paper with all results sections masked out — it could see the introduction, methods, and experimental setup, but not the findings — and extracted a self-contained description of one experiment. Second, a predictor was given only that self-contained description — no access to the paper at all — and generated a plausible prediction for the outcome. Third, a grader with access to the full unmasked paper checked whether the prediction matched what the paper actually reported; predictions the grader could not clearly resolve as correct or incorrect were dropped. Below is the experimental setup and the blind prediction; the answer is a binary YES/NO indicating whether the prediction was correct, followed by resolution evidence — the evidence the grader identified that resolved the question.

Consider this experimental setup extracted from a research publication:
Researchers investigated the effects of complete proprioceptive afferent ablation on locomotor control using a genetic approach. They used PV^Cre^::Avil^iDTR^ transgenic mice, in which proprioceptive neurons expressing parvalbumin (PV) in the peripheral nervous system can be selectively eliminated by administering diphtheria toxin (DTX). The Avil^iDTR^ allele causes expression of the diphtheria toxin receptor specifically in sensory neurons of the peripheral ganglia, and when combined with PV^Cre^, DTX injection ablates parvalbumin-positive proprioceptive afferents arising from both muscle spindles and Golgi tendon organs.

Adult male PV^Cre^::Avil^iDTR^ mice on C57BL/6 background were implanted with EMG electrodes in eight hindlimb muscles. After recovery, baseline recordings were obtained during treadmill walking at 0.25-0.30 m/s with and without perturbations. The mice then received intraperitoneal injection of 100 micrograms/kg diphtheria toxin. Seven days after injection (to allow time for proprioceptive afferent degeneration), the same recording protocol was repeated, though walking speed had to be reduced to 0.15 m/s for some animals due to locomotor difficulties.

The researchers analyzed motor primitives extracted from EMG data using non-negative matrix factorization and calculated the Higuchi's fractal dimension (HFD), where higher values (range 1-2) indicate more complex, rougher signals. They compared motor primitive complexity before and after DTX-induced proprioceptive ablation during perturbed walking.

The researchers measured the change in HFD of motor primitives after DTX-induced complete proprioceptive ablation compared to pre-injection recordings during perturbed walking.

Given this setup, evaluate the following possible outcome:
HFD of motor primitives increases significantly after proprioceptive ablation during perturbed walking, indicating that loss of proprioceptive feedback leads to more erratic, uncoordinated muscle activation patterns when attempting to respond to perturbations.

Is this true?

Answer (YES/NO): NO